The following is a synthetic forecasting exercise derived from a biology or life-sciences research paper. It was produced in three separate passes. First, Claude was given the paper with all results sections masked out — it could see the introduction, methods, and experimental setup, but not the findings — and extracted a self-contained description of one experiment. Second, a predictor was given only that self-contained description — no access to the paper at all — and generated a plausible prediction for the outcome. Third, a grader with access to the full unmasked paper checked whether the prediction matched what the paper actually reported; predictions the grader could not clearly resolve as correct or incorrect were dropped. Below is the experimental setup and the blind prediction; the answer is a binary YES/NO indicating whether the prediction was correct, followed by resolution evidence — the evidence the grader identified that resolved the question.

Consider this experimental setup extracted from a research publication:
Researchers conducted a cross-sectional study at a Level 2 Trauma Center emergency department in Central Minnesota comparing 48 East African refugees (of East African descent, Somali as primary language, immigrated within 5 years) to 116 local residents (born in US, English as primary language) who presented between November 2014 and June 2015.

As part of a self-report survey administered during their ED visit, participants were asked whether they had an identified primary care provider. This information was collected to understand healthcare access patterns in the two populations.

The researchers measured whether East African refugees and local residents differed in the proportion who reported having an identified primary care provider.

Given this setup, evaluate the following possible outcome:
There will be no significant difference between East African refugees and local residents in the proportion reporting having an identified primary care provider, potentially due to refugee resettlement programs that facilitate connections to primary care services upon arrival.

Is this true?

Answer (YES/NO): YES